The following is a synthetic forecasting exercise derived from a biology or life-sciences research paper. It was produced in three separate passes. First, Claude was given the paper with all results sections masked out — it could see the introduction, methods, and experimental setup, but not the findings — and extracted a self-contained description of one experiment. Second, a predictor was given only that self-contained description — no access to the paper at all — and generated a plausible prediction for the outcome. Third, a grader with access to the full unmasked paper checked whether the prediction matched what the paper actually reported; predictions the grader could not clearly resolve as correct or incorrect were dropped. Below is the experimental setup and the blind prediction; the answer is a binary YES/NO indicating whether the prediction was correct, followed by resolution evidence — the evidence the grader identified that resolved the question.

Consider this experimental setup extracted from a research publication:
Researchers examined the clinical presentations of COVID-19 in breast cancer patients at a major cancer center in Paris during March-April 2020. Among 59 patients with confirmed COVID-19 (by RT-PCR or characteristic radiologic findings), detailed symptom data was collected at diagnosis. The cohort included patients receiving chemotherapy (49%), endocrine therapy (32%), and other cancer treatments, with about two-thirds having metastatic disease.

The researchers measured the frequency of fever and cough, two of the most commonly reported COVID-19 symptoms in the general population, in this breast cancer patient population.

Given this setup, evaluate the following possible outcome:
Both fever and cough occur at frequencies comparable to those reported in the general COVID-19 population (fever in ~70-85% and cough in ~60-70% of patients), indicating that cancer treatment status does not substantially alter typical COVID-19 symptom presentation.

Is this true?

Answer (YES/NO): NO